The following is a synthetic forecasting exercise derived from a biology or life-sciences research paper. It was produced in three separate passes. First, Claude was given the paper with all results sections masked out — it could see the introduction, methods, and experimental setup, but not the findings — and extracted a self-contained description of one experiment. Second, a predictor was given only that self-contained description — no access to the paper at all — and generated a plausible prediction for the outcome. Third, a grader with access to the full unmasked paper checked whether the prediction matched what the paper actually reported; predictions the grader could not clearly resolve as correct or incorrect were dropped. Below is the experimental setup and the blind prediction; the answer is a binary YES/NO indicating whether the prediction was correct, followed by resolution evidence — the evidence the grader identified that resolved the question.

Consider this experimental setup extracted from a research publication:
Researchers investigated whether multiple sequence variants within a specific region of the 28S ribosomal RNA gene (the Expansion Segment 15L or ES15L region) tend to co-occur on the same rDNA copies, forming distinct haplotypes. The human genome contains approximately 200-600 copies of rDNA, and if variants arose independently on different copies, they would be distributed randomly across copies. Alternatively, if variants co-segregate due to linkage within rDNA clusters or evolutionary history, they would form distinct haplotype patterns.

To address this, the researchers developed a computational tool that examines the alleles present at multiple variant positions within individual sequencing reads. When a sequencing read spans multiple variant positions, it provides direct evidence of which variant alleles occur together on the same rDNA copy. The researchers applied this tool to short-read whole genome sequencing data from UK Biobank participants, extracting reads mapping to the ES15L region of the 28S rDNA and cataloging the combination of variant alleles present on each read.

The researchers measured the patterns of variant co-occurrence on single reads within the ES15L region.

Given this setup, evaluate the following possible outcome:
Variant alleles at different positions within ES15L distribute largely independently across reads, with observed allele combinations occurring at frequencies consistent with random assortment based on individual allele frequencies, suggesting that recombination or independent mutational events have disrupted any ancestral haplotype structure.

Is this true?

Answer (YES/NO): NO